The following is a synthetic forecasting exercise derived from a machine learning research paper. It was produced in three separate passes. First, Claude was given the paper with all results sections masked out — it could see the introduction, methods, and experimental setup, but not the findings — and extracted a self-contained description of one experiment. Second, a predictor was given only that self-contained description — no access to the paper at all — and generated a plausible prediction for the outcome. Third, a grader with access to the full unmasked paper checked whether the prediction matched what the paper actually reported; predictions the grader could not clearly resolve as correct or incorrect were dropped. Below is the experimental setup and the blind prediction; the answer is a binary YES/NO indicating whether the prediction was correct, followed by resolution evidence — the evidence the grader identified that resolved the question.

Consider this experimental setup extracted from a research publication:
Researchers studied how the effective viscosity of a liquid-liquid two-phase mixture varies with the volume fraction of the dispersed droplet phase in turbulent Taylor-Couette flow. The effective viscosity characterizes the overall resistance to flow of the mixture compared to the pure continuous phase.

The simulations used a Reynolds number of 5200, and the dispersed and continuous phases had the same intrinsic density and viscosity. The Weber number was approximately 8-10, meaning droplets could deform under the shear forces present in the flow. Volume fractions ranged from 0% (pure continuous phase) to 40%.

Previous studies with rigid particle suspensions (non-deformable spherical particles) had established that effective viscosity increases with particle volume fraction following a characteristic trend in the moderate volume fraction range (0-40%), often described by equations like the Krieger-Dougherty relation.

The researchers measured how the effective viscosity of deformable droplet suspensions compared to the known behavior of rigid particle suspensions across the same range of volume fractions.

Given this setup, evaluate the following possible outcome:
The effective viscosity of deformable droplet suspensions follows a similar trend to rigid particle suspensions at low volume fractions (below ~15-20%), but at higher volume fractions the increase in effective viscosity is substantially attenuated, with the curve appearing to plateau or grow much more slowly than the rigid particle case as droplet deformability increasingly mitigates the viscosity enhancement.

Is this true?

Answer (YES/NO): NO